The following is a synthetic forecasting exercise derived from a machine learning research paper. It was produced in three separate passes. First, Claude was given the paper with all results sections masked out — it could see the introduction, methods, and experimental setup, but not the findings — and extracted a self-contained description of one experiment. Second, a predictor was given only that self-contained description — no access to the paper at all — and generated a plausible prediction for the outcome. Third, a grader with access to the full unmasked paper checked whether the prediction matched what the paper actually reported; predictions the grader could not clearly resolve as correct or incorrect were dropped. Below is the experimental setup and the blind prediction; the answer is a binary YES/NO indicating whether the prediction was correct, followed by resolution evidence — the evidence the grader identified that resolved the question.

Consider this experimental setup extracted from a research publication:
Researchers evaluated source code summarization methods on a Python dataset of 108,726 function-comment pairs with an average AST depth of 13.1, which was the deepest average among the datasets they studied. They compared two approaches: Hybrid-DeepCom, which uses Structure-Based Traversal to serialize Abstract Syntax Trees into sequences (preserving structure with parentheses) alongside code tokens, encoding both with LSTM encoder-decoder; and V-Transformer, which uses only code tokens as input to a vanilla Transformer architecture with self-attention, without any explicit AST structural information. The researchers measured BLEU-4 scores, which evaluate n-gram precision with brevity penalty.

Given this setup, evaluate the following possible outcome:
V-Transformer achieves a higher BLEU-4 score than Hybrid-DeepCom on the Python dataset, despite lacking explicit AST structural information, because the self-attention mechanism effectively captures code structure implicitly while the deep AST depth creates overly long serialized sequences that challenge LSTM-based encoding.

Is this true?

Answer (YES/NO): YES